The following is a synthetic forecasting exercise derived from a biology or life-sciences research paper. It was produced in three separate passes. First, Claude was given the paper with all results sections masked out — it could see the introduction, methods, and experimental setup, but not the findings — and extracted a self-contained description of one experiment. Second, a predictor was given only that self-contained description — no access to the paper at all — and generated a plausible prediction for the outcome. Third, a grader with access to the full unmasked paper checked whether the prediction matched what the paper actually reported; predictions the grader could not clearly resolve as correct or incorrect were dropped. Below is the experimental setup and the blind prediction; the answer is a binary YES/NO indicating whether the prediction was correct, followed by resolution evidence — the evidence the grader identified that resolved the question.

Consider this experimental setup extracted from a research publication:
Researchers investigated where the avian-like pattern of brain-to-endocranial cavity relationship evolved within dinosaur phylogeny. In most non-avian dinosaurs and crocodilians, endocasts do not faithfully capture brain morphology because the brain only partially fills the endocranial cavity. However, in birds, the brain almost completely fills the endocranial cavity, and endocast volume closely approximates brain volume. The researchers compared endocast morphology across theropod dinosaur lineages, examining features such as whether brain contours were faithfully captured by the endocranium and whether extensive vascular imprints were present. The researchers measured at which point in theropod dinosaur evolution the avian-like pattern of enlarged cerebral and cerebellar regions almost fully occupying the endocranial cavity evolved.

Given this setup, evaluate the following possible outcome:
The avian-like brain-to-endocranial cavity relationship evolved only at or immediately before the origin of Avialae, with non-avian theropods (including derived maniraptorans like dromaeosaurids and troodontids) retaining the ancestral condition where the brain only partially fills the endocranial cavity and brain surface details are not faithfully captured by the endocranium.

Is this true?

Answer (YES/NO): NO